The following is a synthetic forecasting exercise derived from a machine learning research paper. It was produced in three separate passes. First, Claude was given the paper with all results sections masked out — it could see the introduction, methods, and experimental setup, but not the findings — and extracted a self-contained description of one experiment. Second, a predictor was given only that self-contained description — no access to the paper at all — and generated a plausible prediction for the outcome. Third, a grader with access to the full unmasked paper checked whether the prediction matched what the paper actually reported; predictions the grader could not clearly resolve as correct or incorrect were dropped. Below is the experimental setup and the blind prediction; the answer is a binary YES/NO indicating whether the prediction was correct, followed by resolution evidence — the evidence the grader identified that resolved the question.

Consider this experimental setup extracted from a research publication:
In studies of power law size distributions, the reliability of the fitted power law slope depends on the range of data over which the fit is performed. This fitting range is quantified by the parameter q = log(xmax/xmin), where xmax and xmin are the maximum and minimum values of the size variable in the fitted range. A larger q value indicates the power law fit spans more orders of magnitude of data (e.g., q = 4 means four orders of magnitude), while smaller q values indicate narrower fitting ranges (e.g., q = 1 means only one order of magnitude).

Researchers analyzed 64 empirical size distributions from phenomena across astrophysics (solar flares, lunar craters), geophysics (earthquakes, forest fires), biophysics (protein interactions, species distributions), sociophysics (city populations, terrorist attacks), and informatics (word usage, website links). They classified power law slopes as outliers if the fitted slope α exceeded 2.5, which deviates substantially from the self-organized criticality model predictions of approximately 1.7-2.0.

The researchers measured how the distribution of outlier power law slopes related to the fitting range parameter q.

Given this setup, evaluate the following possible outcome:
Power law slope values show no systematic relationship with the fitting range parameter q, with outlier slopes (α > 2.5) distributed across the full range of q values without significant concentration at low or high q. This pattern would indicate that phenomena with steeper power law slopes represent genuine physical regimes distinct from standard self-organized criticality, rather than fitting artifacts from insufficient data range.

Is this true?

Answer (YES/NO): NO